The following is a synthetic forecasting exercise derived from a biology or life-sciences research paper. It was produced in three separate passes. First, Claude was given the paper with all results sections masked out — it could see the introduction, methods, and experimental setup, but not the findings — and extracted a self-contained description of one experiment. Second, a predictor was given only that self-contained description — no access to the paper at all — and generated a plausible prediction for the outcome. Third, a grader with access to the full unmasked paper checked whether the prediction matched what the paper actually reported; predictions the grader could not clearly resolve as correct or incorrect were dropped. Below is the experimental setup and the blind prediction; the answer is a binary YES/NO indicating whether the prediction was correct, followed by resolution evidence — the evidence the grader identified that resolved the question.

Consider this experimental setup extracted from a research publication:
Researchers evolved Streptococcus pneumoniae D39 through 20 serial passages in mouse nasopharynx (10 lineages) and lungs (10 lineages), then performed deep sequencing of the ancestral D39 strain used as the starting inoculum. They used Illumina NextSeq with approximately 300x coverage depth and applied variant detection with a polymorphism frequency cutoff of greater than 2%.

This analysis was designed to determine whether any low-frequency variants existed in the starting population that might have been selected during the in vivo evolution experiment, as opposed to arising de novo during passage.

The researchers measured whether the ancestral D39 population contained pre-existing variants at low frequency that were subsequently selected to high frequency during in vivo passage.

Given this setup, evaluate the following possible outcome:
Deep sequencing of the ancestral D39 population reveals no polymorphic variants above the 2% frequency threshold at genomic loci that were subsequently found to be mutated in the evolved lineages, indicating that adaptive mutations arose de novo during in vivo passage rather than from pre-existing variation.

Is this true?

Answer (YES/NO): NO